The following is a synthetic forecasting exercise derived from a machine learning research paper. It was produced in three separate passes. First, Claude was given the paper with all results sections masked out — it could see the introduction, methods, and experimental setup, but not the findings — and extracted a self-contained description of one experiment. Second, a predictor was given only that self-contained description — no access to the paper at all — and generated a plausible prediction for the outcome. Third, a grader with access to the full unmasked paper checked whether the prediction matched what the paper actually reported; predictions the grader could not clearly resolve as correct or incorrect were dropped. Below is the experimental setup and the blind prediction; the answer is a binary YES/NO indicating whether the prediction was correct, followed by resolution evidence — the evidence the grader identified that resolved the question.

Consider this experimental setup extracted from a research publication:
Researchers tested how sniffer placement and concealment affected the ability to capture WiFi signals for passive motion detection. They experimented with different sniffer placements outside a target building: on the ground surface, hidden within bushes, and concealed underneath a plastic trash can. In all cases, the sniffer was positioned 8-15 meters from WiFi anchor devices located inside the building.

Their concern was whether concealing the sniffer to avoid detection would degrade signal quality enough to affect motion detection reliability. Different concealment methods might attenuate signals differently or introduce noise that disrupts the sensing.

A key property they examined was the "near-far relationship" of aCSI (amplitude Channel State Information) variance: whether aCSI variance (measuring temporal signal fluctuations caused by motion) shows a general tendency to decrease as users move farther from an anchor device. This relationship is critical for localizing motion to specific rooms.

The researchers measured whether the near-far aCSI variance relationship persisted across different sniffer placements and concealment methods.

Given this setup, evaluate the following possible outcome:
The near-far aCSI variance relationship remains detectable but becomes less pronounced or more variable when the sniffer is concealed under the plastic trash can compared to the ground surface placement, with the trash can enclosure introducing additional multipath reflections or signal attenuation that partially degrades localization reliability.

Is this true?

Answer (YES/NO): NO